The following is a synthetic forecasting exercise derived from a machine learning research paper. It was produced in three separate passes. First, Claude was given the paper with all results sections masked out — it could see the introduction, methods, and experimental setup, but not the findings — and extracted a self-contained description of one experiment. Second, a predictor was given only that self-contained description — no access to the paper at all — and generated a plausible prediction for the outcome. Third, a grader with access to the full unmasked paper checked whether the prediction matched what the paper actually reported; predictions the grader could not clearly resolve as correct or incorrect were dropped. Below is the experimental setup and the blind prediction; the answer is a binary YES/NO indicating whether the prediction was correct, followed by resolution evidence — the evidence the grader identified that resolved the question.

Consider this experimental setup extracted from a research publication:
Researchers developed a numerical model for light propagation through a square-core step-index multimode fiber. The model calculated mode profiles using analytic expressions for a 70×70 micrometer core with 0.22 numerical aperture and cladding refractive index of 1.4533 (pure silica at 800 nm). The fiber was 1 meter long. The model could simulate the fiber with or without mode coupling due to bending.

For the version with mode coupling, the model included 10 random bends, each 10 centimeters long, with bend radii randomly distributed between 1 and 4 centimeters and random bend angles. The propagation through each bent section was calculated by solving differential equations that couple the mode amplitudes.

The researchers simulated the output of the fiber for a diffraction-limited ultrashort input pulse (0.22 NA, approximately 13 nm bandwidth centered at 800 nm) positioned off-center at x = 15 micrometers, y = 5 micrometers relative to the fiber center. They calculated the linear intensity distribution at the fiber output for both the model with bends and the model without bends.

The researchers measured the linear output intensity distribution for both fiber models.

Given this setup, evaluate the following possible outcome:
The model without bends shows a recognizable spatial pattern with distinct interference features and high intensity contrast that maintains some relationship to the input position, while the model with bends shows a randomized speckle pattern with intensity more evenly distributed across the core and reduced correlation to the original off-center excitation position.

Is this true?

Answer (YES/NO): YES